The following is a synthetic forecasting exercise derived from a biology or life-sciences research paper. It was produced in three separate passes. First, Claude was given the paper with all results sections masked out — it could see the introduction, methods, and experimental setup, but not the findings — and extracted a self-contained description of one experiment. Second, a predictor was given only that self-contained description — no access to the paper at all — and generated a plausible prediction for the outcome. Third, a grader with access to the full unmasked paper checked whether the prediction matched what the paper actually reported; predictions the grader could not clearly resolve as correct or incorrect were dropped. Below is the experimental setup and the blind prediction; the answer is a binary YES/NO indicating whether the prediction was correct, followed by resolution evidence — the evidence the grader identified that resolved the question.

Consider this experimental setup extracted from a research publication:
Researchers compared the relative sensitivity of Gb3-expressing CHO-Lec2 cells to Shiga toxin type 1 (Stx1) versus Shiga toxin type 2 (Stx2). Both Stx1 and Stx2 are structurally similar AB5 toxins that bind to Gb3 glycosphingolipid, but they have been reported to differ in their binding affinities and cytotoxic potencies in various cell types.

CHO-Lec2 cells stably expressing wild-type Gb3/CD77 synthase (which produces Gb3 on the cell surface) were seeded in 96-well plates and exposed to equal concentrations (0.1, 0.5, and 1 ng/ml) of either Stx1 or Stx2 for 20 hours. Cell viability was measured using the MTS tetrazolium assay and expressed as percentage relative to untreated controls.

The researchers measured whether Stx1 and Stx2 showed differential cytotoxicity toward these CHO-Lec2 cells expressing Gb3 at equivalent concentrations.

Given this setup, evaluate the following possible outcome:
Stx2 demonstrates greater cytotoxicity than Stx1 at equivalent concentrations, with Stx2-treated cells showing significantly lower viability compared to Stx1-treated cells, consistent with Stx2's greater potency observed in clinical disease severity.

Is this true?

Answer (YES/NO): NO